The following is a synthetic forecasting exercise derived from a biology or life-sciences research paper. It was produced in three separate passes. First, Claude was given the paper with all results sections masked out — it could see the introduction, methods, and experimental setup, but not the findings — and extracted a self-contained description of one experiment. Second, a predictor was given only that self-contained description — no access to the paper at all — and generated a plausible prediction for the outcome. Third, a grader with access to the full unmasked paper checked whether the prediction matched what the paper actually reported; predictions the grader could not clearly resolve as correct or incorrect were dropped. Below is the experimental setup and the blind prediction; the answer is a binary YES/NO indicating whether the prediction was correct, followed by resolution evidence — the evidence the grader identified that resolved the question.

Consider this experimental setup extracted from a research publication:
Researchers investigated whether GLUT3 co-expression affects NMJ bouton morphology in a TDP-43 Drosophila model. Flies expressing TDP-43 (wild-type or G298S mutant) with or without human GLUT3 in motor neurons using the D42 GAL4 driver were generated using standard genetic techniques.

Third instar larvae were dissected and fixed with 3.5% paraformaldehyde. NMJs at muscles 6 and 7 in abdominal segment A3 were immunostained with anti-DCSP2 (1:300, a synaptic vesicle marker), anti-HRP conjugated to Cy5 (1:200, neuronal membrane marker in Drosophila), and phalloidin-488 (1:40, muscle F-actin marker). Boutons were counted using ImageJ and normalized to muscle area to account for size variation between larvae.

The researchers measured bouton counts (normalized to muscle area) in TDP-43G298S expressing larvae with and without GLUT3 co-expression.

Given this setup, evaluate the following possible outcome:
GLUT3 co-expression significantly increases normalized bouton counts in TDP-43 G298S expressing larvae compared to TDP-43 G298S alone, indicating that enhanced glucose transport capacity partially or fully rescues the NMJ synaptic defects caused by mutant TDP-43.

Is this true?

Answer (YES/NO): YES